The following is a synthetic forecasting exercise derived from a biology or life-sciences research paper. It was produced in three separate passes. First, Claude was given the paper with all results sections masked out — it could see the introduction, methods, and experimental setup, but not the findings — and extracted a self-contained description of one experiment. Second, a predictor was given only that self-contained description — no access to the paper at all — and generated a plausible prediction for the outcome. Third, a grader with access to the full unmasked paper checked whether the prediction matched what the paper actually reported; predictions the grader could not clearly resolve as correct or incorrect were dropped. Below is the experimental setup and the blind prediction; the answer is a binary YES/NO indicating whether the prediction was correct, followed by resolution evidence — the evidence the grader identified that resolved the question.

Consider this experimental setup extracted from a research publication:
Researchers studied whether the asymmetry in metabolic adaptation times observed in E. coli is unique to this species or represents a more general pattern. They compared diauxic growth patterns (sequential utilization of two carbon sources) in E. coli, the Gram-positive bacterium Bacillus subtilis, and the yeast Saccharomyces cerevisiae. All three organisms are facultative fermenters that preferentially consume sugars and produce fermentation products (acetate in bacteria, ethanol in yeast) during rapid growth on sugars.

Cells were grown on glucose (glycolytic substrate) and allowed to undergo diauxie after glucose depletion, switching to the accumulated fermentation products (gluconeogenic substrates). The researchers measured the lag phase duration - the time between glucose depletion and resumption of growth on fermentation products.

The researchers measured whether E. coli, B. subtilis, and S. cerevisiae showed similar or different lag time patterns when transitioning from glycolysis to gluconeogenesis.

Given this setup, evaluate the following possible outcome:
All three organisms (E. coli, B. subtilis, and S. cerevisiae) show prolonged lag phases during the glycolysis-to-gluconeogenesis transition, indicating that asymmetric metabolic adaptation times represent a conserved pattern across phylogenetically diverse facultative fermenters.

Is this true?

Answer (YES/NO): YES